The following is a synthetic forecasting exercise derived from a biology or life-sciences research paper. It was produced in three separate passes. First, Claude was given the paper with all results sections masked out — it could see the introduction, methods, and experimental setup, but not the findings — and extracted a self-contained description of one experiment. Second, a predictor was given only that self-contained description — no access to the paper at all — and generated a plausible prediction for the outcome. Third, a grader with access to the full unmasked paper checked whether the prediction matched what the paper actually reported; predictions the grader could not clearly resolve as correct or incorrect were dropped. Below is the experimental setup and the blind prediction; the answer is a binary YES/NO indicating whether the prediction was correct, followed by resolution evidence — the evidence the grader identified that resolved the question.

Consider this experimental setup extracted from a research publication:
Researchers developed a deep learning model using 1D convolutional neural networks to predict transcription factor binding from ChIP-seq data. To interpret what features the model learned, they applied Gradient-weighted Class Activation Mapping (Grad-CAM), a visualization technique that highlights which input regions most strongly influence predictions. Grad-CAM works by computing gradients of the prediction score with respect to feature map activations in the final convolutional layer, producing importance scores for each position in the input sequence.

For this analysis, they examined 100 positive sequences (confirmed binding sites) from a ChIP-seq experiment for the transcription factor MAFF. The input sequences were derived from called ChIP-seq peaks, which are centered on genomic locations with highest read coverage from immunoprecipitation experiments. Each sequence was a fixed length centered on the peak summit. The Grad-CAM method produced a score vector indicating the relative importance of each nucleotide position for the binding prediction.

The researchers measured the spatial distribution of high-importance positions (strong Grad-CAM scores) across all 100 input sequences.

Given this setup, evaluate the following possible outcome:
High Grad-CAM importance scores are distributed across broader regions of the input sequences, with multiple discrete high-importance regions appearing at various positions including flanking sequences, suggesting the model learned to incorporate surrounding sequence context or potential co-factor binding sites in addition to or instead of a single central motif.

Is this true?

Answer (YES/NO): NO